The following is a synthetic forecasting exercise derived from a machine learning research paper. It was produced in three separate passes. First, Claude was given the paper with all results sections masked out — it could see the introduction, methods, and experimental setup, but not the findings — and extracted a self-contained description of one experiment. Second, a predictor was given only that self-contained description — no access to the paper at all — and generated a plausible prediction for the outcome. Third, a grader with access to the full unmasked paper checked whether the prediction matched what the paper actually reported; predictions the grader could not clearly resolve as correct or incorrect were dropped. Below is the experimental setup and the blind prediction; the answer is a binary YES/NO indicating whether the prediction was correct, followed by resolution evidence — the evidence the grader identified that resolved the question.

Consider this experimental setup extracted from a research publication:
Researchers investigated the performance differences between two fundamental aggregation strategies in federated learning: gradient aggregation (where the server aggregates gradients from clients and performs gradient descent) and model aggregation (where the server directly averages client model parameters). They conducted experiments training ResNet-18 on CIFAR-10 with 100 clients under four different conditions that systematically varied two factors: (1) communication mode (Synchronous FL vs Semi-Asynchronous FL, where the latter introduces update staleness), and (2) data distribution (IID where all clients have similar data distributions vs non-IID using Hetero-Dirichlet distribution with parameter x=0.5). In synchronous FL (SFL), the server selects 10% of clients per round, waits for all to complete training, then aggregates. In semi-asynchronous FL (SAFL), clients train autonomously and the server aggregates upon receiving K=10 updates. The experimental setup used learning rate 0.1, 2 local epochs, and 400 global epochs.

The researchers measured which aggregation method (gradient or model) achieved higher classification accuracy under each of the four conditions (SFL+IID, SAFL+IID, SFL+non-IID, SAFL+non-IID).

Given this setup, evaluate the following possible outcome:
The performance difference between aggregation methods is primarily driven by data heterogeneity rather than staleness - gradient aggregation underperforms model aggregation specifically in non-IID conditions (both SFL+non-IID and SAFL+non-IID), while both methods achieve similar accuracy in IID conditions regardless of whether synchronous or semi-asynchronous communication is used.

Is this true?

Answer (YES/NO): NO